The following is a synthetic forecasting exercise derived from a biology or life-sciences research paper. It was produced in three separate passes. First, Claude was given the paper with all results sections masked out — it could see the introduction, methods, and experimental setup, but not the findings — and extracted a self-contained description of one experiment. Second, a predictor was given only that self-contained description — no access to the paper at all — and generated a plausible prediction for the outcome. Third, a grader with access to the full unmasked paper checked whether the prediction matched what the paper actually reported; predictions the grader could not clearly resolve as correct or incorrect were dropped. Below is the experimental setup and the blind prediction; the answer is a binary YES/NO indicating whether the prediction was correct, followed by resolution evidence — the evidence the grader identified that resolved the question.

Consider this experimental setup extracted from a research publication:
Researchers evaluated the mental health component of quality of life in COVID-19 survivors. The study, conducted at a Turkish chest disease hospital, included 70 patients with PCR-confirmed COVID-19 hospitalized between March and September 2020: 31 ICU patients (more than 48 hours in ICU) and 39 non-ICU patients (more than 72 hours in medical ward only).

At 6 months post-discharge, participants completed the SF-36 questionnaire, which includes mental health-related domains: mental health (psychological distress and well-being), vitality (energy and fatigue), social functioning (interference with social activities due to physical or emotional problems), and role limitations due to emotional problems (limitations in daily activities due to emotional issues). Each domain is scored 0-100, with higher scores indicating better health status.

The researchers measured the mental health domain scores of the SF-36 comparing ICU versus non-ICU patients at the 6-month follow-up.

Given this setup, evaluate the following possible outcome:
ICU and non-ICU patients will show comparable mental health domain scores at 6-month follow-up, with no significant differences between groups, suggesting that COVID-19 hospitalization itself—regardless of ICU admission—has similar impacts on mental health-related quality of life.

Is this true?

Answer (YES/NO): YES